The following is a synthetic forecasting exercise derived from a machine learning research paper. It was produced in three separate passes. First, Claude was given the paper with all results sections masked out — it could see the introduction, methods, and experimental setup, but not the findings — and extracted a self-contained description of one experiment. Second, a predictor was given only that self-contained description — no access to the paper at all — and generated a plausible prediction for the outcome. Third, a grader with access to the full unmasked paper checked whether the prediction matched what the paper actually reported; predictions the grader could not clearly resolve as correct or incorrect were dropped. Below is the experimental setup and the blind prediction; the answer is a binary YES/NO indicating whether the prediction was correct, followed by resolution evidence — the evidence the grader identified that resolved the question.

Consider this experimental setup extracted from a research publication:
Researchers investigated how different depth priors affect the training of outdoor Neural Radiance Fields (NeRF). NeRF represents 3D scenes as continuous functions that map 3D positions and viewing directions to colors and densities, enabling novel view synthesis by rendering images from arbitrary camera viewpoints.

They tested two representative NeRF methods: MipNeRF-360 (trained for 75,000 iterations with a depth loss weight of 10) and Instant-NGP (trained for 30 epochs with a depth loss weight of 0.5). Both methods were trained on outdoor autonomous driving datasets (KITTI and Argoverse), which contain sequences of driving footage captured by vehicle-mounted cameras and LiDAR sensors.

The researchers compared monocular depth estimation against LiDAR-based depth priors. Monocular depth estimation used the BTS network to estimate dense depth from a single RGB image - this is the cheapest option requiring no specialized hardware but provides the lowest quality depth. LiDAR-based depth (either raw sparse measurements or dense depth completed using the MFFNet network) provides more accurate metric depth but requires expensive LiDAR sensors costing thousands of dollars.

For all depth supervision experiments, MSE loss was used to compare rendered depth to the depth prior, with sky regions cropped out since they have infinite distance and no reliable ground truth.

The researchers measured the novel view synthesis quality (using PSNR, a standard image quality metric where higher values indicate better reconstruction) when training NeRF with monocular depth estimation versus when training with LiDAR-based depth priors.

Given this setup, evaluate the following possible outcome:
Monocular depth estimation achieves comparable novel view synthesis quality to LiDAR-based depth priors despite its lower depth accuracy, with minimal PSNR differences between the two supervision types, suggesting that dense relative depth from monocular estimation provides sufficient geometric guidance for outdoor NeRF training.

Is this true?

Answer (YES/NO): YES